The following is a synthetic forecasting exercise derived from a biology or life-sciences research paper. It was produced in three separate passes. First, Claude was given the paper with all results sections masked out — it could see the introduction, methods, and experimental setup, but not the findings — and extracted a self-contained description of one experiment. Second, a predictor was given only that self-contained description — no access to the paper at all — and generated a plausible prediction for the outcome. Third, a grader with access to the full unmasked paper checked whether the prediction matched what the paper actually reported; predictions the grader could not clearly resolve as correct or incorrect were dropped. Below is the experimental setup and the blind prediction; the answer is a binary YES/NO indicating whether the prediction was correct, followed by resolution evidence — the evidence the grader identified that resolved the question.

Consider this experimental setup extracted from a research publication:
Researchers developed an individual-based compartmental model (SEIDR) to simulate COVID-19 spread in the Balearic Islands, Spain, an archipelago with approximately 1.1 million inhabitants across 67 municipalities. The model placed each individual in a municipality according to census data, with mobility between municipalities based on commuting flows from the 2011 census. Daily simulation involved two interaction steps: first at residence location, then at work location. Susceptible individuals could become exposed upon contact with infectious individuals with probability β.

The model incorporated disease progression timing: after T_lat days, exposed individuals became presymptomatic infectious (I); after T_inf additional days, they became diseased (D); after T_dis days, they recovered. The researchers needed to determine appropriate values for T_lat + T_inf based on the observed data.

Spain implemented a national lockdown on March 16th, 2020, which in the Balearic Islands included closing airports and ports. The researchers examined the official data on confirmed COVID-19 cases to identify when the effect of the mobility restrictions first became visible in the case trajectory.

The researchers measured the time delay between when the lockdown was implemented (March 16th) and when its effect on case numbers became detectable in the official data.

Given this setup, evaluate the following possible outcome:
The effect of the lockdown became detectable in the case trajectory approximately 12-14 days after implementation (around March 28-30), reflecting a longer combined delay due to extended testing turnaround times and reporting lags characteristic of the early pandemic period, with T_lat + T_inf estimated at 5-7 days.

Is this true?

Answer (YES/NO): NO